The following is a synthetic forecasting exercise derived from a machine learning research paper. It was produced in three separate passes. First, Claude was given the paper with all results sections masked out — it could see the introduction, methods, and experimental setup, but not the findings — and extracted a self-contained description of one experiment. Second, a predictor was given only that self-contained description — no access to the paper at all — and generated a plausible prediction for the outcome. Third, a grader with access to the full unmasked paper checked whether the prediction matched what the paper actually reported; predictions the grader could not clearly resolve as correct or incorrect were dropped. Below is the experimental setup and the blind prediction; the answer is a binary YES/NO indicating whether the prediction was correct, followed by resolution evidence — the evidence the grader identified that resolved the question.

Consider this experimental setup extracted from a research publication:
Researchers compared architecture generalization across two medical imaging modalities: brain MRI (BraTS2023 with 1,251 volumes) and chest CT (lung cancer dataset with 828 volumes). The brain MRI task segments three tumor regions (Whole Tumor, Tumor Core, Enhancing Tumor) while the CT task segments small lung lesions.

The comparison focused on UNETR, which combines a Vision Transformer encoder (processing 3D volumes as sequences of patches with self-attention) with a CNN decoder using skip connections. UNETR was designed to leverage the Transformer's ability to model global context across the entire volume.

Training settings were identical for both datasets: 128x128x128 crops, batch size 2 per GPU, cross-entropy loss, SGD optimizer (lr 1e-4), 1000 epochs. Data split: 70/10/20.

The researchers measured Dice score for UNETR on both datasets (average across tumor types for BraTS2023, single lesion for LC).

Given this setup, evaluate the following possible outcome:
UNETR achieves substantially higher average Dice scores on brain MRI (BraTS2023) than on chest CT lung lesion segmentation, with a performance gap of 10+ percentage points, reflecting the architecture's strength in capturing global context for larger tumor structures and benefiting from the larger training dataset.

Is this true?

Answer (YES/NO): YES